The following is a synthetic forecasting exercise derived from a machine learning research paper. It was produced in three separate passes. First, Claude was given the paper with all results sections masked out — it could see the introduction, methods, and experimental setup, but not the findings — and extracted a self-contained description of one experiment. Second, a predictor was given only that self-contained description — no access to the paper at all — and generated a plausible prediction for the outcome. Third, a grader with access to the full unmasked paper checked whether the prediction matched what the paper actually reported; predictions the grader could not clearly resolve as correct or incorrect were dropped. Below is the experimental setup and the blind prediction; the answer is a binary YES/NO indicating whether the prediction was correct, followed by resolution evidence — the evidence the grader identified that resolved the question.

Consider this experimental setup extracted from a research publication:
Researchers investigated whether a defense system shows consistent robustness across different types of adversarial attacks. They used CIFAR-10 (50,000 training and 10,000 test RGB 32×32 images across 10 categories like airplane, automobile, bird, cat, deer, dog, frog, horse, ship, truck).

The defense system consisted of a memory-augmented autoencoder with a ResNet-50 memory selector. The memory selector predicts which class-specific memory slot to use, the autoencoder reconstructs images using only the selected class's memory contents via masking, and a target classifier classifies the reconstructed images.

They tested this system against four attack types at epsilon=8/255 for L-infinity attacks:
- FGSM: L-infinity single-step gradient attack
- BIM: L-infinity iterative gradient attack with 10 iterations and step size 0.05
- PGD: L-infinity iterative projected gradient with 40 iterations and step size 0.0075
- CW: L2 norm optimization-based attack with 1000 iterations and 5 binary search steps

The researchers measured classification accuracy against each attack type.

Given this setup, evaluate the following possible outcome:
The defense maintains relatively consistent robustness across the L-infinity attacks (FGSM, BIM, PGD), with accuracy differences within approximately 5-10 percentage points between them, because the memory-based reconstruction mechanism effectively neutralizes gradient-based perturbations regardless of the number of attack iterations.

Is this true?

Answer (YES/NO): NO